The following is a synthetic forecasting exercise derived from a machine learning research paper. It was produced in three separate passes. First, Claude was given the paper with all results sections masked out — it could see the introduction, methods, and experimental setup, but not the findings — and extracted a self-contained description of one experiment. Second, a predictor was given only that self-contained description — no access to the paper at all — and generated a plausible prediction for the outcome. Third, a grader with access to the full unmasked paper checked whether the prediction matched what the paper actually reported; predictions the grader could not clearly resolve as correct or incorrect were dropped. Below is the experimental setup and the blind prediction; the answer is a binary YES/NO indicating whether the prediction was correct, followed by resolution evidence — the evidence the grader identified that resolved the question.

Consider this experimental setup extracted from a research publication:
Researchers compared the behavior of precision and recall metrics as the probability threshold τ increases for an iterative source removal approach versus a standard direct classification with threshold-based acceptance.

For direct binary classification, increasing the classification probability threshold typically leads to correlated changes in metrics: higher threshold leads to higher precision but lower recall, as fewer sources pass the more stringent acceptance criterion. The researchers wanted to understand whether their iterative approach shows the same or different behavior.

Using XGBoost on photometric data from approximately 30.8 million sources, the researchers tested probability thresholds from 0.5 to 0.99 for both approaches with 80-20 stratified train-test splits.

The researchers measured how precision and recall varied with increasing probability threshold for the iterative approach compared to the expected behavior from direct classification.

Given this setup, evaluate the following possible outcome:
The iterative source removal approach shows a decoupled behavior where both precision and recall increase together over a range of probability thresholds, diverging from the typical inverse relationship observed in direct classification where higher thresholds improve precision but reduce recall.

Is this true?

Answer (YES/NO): NO